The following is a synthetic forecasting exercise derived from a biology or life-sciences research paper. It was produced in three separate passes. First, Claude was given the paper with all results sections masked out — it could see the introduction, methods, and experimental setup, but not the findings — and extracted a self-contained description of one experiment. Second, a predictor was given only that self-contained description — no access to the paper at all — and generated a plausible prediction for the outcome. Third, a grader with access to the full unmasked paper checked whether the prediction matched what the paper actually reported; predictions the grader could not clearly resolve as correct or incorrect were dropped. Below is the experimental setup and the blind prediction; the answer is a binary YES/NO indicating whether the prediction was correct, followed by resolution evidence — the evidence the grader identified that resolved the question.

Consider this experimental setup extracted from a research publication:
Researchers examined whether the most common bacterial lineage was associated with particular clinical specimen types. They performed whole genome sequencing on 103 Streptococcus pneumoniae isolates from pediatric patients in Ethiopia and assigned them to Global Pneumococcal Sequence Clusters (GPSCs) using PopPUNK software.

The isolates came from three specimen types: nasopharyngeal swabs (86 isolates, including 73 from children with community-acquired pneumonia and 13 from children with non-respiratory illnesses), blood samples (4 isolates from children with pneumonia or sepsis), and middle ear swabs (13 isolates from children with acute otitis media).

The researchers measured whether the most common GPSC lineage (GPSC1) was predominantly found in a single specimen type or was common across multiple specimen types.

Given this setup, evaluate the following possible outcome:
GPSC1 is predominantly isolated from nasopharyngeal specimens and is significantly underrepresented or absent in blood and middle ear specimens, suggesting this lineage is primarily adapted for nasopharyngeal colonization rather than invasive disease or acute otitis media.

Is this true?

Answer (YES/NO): NO